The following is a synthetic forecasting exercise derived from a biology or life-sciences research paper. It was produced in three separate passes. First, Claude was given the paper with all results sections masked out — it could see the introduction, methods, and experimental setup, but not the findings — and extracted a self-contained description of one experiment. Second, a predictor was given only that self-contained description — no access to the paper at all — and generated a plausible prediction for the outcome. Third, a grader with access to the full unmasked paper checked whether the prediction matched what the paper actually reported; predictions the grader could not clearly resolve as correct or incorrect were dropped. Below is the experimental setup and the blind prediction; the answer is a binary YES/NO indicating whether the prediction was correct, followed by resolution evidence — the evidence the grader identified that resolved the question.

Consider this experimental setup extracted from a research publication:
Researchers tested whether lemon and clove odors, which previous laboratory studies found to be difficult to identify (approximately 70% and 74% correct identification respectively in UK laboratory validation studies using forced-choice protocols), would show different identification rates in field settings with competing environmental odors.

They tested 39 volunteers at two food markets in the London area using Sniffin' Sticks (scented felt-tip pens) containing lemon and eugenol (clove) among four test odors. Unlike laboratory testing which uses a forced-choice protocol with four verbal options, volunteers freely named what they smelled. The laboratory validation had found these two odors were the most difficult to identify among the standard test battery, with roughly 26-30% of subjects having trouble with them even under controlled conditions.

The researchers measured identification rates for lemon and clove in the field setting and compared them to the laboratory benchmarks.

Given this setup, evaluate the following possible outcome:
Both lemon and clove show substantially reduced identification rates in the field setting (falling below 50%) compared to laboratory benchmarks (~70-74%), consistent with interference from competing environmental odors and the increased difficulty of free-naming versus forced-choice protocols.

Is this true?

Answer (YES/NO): YES